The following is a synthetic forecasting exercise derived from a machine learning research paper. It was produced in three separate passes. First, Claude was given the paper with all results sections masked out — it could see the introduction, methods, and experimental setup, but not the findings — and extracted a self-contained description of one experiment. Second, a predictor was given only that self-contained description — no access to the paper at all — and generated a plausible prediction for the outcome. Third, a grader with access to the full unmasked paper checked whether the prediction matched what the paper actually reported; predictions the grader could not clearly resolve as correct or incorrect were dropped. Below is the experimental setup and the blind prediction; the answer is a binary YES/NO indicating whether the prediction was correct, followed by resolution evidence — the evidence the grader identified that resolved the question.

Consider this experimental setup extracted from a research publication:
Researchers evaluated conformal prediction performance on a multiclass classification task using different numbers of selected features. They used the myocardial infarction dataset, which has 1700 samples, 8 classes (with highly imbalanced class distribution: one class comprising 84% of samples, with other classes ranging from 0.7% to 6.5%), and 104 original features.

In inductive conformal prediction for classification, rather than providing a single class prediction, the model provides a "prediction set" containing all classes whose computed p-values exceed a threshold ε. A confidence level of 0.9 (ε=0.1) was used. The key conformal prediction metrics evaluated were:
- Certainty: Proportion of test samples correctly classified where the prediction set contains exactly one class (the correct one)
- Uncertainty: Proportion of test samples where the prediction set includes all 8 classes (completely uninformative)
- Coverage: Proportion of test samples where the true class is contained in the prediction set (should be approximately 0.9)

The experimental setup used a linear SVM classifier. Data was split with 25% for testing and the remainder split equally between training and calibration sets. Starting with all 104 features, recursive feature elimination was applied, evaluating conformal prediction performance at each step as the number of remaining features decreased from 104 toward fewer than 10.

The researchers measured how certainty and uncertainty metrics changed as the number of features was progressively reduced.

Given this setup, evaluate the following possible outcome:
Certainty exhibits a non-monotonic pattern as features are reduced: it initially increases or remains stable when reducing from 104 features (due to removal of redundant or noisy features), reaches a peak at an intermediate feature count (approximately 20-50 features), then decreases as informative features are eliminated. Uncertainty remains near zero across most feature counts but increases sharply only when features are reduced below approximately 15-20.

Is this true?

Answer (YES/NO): NO